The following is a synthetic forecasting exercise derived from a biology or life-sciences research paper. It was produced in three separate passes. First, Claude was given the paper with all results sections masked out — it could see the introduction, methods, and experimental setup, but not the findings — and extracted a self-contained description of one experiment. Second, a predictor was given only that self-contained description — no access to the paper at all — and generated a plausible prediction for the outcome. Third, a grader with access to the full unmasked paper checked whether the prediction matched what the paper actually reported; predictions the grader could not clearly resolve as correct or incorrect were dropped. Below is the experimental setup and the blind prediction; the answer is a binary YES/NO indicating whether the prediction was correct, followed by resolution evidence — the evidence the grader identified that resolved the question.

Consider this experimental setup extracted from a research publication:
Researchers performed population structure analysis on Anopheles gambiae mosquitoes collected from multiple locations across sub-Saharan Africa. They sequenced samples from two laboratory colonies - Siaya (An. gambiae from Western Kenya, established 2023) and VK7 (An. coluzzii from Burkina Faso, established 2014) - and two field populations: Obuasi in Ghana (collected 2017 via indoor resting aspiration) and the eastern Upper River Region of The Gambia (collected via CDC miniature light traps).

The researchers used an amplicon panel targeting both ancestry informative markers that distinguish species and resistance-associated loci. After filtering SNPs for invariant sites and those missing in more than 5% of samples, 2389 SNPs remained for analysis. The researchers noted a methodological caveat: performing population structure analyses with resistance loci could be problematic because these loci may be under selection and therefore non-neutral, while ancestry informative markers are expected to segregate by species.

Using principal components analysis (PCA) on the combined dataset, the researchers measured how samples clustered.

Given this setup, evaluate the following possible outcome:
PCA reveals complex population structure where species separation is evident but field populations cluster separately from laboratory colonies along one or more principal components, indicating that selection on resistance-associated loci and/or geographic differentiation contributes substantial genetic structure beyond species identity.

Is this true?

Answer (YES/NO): NO